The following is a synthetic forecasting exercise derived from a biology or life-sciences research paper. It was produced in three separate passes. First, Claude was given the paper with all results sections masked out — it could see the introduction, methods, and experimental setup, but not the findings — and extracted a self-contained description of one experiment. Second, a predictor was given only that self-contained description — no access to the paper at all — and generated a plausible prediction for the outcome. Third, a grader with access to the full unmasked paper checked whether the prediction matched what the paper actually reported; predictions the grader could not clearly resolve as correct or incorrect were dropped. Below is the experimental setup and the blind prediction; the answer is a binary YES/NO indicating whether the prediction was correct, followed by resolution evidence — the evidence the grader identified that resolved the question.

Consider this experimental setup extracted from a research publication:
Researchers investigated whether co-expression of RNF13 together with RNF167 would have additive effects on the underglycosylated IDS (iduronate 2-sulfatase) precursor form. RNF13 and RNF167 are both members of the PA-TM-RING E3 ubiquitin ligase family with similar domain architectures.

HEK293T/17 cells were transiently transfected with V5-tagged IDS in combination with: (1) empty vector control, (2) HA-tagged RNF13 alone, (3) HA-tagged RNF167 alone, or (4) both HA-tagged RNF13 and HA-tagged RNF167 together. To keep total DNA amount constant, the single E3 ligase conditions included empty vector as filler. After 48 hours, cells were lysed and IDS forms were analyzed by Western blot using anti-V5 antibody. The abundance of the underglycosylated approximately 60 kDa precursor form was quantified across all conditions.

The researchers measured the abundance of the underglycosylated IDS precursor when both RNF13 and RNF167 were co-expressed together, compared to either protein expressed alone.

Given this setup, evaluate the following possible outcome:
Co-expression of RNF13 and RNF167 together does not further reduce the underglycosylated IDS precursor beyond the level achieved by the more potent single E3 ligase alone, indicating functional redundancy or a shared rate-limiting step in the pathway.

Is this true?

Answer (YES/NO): NO